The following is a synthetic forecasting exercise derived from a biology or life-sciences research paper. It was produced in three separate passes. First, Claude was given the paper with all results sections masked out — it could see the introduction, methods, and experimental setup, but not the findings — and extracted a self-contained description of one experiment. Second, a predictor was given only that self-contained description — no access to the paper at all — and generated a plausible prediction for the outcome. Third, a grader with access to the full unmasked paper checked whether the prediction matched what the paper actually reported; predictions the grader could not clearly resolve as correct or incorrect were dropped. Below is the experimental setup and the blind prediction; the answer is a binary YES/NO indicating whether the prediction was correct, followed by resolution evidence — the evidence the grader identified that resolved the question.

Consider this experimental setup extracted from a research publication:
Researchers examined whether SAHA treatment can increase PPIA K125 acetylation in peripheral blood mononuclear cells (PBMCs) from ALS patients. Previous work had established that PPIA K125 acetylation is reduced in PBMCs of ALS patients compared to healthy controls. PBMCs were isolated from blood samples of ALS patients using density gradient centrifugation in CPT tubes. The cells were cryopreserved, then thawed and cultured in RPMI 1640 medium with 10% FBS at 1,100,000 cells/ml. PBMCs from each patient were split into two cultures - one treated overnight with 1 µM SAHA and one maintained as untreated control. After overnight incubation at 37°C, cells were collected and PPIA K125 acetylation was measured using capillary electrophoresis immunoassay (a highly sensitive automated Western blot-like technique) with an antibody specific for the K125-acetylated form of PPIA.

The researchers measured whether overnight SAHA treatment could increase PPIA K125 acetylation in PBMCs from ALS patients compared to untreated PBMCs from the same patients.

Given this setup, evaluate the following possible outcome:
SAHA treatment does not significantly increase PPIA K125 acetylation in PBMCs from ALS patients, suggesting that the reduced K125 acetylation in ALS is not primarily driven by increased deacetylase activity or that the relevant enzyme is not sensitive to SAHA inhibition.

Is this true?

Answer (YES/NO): NO